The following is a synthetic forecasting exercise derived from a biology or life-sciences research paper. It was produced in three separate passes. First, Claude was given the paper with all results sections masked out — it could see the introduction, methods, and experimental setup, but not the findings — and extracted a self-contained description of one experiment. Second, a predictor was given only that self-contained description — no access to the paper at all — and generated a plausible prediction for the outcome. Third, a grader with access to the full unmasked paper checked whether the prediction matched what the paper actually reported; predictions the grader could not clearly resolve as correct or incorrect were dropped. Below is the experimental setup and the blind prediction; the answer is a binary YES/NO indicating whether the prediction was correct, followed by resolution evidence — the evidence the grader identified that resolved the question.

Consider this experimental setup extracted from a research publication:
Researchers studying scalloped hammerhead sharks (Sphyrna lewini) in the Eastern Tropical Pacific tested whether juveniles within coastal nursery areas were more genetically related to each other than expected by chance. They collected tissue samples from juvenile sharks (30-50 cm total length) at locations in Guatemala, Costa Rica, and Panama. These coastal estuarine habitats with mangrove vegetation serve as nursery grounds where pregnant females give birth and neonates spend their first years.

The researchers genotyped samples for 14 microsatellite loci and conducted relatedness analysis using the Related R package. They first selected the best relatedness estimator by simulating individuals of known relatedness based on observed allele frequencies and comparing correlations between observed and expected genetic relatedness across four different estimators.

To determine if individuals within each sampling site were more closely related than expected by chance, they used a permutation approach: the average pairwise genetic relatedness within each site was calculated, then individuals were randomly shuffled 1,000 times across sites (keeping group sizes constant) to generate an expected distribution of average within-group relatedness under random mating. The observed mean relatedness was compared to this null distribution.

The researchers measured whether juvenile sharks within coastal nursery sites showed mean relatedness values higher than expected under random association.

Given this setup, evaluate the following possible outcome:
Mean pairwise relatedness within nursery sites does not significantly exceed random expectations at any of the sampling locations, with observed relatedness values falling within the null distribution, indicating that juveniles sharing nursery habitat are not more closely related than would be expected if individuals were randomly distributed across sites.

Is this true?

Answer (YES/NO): NO